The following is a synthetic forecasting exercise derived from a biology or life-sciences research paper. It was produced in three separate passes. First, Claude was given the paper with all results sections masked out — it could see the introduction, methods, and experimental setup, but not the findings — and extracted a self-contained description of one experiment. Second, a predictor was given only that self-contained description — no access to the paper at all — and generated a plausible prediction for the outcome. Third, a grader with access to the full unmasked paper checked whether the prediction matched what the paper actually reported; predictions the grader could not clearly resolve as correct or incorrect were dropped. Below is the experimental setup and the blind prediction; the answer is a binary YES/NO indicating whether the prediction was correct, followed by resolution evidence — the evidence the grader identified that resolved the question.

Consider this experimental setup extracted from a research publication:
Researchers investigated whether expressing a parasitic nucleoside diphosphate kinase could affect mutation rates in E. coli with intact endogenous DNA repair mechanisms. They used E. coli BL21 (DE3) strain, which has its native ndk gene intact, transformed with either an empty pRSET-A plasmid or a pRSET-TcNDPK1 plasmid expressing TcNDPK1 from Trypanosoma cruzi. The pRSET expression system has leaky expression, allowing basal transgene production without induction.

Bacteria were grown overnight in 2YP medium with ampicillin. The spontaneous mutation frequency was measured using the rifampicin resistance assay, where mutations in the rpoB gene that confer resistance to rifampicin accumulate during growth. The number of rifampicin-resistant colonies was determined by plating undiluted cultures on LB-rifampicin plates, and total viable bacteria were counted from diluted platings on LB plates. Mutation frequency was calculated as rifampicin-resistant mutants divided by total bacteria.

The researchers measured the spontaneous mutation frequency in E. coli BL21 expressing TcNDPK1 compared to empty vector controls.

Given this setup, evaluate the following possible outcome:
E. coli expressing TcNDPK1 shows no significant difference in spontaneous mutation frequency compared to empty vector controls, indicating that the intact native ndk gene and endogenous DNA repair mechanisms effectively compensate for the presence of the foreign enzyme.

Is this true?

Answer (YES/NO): NO